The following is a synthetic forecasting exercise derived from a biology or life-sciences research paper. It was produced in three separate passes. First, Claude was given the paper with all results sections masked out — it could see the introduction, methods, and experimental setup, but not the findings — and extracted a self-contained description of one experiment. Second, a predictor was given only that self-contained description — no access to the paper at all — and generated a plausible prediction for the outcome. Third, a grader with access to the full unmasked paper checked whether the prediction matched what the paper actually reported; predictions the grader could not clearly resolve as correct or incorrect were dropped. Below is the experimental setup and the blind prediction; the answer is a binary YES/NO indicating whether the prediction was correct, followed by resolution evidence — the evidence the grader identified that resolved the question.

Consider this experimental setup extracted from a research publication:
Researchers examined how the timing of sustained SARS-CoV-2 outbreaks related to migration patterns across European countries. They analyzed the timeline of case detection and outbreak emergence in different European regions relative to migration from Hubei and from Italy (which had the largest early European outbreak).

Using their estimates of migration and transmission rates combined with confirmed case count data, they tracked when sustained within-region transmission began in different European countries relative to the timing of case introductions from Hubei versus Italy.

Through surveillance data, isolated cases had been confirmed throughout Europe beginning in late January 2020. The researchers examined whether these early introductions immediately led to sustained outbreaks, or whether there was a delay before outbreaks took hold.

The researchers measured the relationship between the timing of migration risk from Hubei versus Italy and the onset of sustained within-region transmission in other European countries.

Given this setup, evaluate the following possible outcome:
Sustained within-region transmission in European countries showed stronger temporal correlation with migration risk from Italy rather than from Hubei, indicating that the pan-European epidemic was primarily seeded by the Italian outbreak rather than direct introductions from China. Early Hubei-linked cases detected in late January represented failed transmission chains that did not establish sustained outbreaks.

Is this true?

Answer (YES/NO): YES